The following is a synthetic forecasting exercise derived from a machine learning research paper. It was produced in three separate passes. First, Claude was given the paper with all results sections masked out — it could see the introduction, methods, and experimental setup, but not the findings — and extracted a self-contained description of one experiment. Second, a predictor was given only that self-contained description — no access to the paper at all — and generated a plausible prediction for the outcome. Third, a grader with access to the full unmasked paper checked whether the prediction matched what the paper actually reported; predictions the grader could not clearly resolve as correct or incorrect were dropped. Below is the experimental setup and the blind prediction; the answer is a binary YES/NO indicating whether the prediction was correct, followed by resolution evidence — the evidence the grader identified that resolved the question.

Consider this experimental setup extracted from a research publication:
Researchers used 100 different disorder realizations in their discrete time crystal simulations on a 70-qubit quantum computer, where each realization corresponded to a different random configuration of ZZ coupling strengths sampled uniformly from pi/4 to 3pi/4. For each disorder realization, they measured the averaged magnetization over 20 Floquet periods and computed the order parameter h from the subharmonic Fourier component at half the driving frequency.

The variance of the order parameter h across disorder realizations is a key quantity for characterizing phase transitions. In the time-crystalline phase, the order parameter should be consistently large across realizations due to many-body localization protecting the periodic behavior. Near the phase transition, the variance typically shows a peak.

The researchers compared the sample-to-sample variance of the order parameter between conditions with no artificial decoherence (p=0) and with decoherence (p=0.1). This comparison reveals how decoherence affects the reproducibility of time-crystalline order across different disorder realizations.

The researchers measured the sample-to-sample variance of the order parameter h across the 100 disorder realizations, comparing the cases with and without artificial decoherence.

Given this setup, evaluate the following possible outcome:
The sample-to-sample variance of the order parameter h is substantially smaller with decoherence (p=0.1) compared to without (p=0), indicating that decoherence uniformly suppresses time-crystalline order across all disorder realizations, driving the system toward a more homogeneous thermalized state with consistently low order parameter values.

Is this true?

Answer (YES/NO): NO